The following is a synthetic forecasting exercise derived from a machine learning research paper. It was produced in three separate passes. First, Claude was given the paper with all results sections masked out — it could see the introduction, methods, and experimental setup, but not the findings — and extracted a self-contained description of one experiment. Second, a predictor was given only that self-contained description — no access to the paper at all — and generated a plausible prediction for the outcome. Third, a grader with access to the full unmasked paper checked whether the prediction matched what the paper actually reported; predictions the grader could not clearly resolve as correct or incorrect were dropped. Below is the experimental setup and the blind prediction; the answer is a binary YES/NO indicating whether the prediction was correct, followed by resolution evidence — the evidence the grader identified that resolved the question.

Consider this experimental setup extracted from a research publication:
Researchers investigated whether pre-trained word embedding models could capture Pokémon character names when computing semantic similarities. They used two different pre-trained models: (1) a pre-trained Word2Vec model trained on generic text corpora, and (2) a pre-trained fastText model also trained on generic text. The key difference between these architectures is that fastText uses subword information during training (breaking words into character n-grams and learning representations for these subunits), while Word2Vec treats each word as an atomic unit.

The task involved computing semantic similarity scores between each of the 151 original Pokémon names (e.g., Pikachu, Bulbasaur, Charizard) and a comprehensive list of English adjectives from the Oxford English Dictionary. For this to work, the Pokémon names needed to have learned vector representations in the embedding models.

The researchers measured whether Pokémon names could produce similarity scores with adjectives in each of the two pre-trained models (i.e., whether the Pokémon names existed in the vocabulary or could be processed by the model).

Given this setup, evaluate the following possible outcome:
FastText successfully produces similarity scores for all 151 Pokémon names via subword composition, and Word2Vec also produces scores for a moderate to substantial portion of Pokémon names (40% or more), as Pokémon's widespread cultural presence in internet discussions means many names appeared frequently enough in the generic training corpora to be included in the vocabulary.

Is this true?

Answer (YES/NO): NO